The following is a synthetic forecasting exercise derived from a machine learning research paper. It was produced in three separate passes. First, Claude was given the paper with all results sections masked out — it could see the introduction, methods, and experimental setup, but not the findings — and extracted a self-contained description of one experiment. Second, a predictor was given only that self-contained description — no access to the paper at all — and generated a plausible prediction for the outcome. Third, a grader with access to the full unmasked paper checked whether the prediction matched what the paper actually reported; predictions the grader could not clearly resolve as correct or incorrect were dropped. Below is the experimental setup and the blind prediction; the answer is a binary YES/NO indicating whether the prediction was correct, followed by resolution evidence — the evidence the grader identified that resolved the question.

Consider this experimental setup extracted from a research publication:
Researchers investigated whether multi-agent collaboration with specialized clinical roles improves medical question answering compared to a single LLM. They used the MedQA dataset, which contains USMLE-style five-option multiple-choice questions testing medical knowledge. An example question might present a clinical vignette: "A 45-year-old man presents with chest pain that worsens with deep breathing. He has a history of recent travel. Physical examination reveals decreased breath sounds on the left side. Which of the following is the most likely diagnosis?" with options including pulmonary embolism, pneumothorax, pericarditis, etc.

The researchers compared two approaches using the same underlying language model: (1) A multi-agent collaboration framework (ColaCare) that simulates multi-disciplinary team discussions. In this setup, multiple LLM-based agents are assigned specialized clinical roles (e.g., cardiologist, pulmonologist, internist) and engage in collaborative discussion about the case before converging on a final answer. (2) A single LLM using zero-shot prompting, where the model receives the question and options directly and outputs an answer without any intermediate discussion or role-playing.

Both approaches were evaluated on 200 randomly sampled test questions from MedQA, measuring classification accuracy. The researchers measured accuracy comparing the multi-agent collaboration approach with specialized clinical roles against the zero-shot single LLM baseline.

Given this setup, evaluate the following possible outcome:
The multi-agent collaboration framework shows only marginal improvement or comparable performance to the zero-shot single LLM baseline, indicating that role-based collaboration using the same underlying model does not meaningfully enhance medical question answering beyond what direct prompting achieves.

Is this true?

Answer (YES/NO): YES